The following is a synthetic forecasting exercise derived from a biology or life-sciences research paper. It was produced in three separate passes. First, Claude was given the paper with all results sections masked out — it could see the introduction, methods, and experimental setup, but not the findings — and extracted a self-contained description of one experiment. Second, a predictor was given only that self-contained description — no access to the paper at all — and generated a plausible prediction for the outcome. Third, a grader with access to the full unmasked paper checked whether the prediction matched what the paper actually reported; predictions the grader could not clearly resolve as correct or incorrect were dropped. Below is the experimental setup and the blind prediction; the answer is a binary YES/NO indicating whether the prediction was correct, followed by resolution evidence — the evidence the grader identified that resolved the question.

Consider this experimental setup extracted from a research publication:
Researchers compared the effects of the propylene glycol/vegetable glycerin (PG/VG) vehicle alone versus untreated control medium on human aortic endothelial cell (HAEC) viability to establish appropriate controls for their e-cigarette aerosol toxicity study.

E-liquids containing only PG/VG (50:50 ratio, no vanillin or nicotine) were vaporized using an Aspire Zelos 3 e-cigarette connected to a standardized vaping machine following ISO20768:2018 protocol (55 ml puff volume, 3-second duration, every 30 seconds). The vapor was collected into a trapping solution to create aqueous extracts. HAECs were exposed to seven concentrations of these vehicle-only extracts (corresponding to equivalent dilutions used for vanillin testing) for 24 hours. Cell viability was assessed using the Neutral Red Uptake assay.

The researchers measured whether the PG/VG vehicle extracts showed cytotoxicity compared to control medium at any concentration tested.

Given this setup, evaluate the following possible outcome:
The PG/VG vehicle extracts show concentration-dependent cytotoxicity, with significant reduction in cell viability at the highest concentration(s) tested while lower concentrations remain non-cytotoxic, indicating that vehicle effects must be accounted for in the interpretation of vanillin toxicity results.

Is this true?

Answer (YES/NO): YES